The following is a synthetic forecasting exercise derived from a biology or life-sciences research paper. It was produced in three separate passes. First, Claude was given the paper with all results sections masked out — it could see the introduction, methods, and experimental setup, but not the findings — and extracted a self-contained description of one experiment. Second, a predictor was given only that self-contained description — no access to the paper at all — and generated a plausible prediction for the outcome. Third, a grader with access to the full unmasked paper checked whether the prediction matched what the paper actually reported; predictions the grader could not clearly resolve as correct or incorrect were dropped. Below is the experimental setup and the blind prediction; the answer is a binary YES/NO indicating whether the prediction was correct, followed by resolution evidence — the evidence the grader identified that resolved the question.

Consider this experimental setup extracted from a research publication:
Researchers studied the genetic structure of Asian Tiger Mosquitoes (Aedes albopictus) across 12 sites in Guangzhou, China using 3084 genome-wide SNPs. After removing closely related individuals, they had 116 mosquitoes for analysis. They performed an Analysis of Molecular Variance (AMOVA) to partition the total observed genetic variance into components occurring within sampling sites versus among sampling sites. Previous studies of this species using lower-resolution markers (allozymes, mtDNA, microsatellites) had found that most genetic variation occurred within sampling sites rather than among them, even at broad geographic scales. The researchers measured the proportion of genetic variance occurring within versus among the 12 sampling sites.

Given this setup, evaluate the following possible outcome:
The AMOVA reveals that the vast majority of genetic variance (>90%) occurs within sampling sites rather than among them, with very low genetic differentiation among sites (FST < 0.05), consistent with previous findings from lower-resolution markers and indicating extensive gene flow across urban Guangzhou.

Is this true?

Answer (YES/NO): NO